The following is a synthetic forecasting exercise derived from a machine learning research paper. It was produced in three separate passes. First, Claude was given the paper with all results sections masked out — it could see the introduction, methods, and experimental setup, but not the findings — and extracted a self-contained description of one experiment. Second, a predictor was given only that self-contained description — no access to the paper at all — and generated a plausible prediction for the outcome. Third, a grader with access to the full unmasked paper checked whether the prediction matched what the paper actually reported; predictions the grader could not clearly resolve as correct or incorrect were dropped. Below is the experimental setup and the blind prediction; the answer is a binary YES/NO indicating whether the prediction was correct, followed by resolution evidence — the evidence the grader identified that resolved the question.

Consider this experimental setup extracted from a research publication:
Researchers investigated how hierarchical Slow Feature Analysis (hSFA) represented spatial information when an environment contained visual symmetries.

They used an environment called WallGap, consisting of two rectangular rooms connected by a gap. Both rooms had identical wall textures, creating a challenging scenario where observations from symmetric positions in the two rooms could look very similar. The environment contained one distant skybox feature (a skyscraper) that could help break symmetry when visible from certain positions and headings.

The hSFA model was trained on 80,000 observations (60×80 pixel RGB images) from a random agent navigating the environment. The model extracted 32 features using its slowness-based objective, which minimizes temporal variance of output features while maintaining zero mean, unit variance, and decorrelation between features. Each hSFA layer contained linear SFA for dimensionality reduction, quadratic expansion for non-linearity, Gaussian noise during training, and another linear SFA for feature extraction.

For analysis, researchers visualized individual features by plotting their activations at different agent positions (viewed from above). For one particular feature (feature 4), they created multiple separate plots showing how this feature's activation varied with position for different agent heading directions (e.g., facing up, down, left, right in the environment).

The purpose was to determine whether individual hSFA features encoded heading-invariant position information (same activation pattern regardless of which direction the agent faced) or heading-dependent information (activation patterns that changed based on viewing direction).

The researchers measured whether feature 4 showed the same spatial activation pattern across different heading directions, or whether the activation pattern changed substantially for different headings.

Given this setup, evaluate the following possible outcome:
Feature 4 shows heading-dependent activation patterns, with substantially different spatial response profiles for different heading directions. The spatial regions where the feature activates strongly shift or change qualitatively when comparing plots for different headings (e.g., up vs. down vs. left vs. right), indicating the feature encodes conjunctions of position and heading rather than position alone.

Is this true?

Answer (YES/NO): YES